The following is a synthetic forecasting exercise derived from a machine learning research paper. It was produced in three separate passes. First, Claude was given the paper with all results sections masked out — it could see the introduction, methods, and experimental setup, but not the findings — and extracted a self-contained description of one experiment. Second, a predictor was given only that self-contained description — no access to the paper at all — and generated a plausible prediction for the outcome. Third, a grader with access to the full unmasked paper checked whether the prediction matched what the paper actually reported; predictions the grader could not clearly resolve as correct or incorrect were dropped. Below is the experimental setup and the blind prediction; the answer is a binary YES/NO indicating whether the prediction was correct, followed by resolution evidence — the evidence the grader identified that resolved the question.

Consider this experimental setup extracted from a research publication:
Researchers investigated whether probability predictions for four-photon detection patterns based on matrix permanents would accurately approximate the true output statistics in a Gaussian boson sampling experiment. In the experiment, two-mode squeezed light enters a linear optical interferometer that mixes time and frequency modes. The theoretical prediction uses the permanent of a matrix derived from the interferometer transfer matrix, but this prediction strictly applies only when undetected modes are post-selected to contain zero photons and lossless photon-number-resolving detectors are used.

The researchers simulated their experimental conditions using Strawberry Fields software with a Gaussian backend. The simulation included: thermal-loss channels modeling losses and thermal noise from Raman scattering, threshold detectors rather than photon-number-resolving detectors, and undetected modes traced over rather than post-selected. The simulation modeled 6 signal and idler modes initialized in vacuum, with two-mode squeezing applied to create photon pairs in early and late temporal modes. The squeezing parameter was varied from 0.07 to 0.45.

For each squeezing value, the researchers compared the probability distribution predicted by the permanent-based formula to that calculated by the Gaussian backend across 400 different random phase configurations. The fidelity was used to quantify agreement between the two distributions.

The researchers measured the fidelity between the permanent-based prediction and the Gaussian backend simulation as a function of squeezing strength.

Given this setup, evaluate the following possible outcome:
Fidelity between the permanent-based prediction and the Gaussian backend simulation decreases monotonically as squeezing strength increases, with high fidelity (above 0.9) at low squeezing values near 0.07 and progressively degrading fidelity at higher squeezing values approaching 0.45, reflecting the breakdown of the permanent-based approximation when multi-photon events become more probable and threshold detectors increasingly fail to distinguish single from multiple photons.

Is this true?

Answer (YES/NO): NO